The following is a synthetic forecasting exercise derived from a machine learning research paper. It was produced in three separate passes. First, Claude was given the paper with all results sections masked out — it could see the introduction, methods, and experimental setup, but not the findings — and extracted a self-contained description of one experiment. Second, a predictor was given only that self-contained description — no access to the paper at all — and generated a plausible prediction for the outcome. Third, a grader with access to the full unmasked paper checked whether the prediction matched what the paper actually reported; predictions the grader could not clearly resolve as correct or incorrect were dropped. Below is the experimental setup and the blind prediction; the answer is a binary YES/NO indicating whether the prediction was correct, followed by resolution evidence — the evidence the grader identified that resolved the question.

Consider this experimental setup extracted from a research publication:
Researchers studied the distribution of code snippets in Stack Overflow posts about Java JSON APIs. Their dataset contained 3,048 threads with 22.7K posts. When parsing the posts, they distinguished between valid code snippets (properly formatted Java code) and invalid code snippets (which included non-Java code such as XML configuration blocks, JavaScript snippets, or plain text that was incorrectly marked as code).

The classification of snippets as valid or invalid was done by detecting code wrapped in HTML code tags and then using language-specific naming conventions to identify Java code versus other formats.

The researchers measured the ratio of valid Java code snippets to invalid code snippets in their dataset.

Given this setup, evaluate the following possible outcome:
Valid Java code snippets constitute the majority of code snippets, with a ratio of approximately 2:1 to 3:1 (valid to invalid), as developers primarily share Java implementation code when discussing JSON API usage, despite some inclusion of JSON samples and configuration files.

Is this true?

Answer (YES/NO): NO